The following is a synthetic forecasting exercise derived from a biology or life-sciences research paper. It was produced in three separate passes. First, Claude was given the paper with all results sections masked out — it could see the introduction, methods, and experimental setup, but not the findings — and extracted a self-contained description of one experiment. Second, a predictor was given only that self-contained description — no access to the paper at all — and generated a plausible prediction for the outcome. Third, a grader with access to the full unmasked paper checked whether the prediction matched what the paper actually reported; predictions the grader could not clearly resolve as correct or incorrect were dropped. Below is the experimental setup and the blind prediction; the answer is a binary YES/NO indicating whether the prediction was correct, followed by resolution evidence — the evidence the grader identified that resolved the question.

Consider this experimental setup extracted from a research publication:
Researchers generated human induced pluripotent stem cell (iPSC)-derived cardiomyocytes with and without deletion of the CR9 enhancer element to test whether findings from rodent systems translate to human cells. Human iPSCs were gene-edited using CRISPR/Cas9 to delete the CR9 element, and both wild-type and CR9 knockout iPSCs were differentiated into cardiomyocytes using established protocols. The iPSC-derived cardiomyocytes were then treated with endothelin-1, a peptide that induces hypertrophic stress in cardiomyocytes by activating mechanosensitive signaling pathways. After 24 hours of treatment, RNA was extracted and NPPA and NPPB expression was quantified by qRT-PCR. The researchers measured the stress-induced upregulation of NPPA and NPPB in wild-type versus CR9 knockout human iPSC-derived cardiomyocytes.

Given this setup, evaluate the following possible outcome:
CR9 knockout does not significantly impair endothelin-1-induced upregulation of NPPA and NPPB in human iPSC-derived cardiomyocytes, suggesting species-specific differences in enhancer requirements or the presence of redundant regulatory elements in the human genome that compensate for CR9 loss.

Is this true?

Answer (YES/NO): NO